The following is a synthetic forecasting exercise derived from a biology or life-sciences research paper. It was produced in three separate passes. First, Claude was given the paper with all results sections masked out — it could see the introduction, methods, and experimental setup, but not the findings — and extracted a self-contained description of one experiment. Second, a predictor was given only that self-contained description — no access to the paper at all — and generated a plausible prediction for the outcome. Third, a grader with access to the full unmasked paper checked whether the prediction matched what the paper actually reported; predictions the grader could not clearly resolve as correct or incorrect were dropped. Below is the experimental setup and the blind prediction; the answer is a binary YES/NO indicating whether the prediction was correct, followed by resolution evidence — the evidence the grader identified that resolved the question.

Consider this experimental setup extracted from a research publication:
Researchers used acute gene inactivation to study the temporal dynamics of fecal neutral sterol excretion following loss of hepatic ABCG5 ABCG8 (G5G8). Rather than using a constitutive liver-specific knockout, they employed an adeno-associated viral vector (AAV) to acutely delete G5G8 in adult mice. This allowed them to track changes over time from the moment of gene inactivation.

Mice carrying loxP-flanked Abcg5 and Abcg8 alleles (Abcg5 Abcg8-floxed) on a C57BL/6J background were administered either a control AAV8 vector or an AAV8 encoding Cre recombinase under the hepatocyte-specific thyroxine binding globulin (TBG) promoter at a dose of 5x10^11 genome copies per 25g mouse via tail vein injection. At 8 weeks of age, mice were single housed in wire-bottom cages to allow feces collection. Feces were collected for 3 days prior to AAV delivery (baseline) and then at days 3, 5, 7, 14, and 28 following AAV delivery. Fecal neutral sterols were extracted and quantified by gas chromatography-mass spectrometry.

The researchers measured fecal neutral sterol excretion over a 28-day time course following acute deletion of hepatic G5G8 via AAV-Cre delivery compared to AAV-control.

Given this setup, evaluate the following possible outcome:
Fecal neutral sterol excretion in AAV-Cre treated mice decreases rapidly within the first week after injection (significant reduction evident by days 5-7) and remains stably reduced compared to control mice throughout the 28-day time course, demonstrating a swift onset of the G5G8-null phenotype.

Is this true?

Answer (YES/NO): NO